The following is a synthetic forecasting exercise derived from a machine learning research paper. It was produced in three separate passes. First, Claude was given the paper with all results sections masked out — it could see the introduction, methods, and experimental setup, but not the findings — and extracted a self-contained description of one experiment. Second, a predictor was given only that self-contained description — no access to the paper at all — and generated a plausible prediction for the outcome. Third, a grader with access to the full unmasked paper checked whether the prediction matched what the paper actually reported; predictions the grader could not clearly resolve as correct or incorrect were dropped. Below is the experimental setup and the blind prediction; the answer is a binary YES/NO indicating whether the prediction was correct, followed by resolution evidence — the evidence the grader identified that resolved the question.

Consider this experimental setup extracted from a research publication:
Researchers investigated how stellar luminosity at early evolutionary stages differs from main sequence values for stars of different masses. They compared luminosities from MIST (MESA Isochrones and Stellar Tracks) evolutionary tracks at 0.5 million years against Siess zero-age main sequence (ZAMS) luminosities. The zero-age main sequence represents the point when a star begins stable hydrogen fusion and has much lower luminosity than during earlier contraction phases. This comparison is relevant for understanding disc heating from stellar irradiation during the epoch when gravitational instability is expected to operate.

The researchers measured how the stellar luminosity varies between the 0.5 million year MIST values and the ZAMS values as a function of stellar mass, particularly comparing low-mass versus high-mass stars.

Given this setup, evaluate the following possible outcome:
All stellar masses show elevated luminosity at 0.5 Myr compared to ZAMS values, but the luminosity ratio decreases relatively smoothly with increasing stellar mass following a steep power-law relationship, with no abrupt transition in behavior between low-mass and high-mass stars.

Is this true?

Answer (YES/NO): NO